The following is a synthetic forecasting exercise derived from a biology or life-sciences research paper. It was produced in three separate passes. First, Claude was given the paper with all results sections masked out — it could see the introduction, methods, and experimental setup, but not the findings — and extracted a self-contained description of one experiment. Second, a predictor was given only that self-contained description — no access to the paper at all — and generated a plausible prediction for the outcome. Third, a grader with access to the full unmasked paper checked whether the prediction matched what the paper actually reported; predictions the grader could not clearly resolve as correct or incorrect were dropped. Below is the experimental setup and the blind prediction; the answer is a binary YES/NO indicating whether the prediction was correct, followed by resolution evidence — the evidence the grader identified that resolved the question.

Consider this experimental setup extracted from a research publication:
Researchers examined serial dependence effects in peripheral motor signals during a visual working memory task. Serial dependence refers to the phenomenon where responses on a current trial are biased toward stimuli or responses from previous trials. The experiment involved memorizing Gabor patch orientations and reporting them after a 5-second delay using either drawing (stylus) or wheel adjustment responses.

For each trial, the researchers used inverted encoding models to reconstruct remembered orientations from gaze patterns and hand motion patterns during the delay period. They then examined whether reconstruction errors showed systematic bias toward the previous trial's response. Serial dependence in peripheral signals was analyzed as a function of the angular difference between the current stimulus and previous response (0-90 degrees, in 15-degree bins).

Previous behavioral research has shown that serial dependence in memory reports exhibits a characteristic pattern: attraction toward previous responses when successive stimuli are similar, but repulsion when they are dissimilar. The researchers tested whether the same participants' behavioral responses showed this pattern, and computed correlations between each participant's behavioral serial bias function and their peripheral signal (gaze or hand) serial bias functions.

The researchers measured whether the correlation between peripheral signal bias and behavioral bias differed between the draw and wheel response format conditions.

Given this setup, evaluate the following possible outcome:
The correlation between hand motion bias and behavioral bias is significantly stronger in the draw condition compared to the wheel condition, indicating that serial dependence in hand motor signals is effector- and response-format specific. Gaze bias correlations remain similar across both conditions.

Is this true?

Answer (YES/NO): NO